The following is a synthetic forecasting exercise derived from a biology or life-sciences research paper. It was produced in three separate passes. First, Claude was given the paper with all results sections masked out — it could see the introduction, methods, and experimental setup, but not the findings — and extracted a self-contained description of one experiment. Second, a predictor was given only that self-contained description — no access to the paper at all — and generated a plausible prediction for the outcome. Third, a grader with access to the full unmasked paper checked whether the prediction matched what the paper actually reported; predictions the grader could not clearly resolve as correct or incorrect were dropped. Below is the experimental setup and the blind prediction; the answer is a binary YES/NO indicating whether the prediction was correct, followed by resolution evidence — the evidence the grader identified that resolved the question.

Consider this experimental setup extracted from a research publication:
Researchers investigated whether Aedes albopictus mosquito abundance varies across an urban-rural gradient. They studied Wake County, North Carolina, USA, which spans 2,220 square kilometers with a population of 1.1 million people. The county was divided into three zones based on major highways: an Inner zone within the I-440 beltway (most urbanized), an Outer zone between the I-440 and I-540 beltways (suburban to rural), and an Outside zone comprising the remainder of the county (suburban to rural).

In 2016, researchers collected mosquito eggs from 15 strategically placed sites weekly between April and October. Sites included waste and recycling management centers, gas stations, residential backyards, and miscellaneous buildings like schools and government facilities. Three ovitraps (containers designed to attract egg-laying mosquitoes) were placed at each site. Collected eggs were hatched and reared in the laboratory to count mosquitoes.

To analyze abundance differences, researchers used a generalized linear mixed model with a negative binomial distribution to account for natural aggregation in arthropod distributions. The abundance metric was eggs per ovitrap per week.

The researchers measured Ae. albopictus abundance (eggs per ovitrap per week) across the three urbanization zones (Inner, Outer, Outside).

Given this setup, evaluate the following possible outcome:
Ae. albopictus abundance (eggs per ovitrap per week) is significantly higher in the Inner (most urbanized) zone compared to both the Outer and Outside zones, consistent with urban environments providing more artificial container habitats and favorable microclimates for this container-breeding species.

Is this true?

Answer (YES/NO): NO